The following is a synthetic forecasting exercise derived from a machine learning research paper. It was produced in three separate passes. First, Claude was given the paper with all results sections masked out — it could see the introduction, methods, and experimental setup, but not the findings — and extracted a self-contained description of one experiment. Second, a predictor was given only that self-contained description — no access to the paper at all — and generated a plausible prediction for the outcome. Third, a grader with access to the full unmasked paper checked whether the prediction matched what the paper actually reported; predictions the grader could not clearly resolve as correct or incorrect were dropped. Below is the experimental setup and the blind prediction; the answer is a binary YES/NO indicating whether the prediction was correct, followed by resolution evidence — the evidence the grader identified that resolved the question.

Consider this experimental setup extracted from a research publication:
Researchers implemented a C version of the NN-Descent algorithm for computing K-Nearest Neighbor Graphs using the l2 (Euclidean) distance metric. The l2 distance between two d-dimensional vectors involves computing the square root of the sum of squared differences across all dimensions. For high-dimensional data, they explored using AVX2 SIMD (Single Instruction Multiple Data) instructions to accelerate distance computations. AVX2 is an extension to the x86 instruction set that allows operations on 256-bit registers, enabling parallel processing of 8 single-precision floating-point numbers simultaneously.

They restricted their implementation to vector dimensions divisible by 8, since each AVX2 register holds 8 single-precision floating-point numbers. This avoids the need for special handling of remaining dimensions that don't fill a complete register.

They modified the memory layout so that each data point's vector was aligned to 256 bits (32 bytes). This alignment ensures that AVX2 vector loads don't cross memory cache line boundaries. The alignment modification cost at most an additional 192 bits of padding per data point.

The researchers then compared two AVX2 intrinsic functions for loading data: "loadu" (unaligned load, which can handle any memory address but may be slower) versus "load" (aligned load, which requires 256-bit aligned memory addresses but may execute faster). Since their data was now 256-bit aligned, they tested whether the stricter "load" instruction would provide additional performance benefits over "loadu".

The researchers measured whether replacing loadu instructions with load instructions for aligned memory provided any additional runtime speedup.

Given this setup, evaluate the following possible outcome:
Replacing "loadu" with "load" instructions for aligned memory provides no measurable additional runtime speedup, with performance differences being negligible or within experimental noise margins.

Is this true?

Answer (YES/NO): YES